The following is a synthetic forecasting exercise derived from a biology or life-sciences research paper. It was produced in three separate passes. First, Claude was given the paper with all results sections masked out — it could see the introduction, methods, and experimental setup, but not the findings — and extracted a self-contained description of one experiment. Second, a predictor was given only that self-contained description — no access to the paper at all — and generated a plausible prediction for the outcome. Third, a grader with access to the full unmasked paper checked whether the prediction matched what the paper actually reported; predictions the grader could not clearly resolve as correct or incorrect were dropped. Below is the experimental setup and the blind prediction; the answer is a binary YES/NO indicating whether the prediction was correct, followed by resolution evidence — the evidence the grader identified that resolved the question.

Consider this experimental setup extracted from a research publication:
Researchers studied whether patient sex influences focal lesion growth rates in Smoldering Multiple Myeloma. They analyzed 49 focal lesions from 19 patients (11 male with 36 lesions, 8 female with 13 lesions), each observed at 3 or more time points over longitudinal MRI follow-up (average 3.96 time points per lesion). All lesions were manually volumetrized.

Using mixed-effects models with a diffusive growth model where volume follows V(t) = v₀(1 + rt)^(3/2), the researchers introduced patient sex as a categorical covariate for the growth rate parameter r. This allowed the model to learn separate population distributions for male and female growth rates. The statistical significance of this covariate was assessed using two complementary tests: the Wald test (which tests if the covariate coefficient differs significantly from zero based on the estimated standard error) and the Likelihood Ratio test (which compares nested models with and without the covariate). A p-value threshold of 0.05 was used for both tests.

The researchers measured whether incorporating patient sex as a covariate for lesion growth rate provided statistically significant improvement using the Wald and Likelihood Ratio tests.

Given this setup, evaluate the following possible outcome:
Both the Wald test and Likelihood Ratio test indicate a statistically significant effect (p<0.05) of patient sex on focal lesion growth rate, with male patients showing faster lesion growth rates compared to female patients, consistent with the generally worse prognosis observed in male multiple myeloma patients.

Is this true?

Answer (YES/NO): NO